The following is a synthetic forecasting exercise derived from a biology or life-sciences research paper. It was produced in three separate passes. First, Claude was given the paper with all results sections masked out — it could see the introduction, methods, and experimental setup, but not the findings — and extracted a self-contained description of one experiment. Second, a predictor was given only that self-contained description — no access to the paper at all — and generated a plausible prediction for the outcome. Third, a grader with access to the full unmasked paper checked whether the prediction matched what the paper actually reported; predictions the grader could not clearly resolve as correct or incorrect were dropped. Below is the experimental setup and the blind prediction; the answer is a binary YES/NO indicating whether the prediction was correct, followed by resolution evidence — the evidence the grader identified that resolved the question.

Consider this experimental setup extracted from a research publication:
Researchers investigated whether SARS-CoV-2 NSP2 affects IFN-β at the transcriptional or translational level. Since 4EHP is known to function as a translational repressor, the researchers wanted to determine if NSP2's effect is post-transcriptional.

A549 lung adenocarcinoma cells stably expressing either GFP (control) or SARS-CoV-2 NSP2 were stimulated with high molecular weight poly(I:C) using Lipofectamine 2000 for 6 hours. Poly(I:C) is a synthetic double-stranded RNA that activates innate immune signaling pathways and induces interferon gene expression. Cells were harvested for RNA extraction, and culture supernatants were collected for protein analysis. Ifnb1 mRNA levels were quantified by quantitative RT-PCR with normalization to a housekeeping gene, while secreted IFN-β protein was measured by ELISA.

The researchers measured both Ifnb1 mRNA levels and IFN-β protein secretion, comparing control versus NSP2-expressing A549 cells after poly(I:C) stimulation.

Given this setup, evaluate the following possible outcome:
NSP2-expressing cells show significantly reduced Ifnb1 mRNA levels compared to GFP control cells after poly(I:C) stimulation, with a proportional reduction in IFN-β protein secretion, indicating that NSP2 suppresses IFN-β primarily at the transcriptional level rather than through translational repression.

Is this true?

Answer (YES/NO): NO